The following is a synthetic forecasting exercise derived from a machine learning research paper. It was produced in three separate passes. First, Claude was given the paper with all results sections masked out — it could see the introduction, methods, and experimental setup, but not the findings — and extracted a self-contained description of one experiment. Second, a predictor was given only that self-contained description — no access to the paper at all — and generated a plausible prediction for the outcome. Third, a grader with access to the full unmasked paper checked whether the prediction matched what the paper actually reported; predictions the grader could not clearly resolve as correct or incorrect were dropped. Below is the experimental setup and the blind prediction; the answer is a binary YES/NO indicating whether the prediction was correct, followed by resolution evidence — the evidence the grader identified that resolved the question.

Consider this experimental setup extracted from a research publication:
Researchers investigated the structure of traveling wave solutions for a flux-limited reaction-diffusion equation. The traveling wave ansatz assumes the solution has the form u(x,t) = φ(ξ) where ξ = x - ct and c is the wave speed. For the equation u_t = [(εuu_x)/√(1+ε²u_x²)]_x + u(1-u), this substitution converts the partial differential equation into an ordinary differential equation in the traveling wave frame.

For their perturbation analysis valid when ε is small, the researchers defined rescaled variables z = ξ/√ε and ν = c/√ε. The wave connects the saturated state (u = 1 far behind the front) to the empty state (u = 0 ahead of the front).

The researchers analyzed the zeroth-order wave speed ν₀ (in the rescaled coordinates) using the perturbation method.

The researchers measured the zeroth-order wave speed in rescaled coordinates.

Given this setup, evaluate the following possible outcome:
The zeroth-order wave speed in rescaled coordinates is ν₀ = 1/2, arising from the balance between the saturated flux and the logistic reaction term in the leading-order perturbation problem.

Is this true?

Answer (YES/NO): NO